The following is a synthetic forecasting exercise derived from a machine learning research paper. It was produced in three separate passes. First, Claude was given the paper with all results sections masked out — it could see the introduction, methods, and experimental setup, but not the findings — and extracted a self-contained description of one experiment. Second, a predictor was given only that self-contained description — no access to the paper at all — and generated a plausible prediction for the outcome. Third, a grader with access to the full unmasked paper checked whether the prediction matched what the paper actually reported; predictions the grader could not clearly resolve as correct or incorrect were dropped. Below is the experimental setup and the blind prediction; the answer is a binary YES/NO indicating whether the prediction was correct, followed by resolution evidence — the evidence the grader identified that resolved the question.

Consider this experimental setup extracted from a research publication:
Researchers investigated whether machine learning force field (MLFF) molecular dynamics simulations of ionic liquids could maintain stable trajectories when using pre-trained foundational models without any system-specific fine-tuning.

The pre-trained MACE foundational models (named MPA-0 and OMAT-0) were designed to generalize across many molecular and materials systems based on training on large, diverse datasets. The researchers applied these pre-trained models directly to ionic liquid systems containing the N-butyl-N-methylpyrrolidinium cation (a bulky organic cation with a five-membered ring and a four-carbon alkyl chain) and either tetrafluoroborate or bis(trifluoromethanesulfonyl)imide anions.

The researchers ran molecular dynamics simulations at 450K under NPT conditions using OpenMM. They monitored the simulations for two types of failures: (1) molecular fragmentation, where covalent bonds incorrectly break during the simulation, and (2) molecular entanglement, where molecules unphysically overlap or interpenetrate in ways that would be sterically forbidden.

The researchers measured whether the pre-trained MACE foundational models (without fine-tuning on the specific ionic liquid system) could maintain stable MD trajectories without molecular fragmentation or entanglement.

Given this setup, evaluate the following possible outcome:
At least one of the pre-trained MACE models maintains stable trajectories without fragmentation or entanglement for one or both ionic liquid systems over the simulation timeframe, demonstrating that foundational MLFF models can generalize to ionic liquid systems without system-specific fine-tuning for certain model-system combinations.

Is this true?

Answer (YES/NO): YES